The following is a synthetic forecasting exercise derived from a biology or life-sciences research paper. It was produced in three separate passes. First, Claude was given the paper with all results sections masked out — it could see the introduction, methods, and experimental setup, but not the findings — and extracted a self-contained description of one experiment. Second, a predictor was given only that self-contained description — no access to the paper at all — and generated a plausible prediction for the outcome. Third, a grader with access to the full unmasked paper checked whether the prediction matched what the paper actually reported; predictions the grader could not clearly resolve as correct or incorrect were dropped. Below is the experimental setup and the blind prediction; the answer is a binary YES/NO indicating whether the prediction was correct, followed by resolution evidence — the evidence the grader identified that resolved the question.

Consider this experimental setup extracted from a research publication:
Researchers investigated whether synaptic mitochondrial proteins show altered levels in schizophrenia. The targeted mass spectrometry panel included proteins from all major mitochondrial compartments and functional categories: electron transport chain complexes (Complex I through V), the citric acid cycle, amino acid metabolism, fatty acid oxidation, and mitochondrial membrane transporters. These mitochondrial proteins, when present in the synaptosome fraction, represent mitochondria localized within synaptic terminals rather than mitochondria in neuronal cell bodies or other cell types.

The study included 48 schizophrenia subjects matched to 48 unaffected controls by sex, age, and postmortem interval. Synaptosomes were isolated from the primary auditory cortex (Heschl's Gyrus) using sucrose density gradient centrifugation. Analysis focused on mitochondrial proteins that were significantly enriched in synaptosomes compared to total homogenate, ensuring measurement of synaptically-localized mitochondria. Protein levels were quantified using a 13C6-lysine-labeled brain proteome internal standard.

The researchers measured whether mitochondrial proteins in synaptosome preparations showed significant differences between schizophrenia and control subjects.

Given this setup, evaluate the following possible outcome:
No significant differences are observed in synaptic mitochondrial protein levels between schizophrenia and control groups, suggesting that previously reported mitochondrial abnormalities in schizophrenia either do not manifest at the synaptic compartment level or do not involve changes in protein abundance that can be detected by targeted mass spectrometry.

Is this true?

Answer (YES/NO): NO